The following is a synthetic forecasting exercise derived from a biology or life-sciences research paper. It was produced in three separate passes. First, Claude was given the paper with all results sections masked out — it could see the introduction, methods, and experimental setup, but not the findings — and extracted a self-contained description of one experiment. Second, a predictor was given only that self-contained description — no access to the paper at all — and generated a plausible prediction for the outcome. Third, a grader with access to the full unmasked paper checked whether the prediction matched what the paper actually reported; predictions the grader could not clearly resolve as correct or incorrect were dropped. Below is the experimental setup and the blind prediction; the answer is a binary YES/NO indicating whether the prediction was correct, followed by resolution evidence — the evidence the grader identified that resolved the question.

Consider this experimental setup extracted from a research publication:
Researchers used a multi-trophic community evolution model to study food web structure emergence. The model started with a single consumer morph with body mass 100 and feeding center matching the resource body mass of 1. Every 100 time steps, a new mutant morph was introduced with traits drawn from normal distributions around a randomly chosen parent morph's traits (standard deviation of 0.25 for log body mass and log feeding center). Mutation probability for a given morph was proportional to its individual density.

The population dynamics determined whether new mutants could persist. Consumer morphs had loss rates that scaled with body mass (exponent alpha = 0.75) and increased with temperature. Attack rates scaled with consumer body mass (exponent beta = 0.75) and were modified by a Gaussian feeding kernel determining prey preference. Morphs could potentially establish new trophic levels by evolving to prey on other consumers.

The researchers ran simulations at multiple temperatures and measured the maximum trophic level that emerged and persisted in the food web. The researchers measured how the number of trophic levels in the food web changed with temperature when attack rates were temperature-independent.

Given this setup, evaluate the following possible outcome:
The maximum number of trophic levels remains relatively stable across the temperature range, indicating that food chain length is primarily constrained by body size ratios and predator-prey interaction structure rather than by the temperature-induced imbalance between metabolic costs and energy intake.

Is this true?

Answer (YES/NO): NO